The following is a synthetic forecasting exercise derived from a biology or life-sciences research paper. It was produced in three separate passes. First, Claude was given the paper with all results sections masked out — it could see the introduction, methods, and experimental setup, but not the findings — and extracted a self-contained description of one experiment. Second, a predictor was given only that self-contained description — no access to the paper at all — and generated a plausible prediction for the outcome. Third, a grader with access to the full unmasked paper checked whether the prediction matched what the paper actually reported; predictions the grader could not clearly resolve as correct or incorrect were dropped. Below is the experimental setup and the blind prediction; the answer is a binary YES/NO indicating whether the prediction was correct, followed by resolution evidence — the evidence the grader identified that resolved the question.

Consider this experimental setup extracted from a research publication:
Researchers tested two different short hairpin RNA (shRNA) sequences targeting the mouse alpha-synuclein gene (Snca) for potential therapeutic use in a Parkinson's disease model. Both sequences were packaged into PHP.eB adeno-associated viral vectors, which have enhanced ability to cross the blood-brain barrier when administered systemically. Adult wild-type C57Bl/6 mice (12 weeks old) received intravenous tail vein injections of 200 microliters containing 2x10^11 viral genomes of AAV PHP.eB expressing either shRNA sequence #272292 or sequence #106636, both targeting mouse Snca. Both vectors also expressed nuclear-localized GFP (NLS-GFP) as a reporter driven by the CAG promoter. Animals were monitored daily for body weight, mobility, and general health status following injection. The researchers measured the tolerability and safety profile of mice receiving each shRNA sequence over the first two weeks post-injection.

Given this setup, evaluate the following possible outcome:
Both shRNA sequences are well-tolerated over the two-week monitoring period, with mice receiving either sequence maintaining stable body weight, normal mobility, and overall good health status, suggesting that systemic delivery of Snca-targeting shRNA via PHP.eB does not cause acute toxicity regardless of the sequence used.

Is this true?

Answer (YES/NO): NO